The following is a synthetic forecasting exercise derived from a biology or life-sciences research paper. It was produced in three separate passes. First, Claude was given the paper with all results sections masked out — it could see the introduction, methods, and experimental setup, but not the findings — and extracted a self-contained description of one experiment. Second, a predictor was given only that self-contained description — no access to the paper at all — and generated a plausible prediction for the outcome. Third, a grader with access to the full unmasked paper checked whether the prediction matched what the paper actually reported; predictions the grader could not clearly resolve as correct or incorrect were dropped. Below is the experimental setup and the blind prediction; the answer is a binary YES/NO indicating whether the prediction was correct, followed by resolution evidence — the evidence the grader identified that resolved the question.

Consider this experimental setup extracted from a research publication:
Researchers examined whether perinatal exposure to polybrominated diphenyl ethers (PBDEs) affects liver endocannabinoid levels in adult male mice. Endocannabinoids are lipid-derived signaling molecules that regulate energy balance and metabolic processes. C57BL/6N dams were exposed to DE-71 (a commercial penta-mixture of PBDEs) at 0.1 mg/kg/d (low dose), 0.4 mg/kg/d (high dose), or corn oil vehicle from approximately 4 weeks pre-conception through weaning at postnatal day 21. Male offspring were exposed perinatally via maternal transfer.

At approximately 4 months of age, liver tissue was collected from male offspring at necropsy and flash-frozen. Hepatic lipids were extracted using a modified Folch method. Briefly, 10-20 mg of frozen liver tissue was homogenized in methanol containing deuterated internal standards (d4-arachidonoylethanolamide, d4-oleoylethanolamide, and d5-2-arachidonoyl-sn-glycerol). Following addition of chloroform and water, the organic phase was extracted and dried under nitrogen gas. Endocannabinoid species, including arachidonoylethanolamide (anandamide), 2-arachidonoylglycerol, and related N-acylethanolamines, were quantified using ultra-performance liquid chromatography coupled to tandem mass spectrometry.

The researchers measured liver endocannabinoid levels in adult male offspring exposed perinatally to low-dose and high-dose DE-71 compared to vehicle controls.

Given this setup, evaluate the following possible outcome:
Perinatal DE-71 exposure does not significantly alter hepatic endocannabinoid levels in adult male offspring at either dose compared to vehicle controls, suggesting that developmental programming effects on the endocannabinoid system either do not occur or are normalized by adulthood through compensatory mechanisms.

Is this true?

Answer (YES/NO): YES